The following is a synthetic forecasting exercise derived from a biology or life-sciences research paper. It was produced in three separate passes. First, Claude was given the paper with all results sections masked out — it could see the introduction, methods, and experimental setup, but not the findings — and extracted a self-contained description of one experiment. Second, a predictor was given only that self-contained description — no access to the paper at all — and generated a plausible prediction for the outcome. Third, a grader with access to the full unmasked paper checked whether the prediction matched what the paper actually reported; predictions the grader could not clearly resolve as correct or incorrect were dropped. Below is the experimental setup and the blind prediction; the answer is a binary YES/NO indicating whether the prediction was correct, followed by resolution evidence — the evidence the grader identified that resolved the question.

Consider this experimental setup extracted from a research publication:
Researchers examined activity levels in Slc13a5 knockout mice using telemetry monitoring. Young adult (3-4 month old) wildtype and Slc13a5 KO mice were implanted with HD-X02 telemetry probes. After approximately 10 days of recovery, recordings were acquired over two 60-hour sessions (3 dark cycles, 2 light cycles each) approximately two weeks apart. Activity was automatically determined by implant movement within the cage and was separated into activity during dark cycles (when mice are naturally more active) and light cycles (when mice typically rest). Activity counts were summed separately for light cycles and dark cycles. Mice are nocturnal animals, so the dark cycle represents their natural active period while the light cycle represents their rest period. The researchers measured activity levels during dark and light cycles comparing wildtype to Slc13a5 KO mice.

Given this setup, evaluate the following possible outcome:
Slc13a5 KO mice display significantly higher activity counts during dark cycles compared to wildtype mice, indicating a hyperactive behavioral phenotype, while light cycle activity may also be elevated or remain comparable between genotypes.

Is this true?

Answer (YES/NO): NO